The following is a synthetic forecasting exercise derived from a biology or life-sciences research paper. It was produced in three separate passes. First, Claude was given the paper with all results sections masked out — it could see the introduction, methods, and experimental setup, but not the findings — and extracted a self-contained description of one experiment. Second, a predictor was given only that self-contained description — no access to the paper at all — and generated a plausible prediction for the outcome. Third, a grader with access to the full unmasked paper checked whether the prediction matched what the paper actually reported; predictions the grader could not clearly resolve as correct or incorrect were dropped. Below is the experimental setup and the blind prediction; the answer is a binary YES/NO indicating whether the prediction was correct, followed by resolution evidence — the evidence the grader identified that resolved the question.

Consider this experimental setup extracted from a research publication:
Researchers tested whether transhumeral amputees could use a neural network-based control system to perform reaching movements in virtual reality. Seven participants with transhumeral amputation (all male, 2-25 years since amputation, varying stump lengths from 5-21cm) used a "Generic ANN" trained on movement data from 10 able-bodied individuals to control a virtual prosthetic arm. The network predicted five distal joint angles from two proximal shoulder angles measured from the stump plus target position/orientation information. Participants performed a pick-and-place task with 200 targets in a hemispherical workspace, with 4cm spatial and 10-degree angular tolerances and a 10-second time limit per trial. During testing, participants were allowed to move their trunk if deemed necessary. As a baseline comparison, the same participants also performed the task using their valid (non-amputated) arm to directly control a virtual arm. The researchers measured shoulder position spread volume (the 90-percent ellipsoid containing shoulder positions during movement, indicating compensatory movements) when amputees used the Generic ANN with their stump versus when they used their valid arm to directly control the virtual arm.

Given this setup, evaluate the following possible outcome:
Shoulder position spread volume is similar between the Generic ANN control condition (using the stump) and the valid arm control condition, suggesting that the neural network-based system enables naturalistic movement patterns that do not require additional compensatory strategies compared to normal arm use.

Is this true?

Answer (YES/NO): YES